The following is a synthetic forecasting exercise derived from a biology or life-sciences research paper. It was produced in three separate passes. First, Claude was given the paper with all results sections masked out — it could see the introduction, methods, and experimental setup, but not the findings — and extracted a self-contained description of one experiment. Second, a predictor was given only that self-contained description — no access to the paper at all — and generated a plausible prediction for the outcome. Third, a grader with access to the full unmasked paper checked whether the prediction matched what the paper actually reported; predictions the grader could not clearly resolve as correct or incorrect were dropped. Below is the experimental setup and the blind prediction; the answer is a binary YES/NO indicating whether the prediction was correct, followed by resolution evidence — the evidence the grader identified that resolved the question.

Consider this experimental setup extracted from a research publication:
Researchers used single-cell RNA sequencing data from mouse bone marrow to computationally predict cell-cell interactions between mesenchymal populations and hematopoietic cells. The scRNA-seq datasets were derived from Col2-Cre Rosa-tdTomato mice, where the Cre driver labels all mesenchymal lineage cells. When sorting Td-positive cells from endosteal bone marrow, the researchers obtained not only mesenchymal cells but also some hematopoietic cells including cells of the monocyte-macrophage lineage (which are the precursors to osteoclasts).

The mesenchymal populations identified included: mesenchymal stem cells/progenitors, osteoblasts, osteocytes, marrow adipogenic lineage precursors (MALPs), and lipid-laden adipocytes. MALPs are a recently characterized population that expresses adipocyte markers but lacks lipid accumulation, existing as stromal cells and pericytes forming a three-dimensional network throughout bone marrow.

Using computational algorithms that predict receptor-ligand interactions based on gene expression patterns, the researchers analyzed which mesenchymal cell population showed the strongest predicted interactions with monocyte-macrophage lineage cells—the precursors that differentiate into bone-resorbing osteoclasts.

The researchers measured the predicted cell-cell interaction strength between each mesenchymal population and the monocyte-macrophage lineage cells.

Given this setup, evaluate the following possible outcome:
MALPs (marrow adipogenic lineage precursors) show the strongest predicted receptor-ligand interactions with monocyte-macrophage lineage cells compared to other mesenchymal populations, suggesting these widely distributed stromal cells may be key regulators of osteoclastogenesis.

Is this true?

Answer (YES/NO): YES